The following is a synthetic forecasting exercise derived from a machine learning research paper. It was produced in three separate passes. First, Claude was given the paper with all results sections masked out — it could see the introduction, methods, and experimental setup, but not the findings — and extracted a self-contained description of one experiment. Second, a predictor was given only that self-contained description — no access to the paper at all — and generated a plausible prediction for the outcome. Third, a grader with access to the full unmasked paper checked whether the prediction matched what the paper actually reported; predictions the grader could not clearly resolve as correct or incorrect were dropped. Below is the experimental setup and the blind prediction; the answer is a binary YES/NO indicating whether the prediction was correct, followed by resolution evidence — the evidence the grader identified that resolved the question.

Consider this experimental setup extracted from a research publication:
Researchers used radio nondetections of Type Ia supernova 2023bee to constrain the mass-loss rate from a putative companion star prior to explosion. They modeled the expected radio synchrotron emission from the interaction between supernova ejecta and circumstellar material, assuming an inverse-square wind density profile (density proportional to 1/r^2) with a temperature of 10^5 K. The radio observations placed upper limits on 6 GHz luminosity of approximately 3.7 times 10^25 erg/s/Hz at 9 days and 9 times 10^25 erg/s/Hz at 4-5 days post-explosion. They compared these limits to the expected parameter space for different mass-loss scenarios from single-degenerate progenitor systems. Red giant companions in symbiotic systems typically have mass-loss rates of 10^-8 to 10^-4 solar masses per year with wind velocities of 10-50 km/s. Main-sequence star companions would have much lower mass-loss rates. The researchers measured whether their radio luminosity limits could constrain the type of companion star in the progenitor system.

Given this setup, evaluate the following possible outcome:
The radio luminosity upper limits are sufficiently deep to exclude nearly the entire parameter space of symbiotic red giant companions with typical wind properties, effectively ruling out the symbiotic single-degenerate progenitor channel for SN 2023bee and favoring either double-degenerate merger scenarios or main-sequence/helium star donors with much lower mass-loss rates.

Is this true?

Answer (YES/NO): NO